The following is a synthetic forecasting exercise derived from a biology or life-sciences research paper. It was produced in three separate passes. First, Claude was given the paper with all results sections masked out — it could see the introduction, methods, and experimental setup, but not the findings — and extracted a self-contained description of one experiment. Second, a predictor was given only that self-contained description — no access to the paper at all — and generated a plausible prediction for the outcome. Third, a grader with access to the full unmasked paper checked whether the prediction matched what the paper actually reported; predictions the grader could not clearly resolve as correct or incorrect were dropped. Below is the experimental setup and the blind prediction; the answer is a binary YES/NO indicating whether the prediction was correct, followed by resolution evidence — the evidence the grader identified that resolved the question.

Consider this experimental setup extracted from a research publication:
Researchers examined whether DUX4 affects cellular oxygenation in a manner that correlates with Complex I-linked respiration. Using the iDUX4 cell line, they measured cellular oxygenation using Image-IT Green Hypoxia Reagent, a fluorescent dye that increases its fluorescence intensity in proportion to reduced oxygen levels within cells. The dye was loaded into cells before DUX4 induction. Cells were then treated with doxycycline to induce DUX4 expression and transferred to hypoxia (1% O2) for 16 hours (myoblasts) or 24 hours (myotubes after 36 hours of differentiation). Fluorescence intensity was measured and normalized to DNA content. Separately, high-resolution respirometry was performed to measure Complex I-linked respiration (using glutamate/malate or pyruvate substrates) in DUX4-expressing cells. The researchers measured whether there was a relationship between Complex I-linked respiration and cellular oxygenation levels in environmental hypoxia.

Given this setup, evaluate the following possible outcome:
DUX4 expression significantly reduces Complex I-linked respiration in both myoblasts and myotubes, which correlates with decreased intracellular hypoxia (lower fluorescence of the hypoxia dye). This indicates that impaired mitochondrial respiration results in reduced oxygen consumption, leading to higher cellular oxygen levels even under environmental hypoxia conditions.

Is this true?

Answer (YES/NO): NO